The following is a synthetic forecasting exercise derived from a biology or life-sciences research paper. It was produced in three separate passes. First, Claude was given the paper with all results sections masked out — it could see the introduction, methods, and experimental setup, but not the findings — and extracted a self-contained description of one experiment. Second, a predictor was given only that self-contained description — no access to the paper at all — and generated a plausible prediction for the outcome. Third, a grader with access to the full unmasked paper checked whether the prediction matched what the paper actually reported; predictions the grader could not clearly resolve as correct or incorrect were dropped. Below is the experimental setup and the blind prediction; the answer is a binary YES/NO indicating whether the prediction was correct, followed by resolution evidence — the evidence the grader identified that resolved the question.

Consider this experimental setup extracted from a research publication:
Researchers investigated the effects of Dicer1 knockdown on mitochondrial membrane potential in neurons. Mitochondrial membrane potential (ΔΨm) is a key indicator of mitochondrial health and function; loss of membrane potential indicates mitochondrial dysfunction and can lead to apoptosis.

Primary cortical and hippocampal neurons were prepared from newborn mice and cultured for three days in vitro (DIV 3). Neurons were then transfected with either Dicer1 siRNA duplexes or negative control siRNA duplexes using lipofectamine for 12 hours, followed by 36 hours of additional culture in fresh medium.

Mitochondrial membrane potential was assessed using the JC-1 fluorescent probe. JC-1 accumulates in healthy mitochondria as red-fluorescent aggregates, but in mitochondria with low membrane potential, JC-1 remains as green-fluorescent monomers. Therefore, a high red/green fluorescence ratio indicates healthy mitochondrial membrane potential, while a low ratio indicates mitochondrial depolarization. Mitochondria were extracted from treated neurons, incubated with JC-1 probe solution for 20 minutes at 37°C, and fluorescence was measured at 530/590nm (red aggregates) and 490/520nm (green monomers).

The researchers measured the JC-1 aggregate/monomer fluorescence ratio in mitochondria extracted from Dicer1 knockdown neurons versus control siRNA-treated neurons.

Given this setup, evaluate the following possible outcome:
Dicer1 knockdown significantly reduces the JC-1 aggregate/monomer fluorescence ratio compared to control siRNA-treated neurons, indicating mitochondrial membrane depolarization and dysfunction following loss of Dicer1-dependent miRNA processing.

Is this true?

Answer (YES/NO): YES